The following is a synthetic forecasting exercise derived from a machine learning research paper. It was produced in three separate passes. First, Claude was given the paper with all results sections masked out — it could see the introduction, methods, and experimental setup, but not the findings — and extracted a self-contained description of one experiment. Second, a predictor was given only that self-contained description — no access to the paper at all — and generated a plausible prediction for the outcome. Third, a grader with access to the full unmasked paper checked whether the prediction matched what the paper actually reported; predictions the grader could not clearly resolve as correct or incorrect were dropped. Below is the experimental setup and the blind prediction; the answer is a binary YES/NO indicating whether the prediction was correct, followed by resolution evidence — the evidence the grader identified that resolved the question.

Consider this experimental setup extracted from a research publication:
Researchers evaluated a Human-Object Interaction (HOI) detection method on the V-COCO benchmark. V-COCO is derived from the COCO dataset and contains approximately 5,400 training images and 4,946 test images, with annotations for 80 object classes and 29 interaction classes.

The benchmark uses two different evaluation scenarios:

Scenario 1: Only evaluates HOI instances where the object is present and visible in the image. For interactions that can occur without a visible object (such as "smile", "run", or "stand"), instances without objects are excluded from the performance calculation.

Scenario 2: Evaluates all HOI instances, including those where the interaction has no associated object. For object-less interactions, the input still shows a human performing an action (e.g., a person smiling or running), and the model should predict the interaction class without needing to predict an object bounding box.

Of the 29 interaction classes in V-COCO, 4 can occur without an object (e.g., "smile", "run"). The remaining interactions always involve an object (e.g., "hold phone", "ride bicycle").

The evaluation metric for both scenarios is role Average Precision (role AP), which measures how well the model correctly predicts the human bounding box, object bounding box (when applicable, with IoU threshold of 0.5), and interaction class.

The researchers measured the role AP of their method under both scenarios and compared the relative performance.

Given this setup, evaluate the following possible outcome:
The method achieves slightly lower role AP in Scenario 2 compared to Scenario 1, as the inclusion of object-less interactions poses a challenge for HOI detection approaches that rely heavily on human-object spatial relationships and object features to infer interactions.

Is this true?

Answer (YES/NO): NO